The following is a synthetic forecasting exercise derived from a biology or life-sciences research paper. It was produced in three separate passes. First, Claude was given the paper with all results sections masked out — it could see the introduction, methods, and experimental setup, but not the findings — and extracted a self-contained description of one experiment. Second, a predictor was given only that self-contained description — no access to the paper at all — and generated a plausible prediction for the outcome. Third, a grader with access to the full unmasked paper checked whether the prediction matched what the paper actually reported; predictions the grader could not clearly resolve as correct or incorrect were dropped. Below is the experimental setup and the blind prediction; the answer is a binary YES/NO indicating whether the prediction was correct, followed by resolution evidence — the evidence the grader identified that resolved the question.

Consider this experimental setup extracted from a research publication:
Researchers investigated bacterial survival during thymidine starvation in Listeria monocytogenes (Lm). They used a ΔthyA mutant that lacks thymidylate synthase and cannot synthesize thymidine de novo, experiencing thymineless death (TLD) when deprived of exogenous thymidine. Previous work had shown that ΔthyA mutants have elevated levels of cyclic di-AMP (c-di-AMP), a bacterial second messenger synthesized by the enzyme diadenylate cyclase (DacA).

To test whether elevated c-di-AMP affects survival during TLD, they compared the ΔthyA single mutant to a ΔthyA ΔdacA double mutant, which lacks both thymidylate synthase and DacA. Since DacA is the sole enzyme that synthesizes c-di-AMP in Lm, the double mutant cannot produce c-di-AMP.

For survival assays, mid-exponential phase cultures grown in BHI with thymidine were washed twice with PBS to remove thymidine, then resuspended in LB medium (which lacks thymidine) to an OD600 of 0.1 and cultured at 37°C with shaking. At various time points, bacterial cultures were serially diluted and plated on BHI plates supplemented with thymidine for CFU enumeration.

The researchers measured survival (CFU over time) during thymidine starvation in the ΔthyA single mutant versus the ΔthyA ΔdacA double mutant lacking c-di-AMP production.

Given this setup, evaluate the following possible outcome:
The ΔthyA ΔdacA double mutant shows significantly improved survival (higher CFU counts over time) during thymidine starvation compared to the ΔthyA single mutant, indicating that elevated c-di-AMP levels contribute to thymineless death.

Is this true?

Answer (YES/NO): NO